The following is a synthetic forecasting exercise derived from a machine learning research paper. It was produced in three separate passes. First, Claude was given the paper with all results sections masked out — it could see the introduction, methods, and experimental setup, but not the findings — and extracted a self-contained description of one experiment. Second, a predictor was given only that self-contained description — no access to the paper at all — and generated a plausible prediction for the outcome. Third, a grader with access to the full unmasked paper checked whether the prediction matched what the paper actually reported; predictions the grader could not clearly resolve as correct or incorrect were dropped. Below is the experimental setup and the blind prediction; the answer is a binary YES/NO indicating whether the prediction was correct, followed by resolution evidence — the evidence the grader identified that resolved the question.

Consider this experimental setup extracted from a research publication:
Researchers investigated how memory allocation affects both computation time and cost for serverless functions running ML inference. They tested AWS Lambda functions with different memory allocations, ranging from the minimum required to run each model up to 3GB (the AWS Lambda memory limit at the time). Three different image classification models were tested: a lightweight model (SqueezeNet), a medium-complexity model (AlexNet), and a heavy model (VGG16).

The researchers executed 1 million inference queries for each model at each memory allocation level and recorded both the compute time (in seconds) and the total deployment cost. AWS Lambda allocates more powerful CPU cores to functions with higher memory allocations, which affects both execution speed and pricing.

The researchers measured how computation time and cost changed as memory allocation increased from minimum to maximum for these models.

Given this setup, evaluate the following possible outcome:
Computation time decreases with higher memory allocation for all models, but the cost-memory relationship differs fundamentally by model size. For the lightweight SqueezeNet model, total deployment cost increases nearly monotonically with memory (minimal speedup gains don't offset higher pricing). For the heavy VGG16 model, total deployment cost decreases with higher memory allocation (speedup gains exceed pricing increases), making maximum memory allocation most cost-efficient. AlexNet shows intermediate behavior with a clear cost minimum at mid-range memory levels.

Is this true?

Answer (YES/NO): NO